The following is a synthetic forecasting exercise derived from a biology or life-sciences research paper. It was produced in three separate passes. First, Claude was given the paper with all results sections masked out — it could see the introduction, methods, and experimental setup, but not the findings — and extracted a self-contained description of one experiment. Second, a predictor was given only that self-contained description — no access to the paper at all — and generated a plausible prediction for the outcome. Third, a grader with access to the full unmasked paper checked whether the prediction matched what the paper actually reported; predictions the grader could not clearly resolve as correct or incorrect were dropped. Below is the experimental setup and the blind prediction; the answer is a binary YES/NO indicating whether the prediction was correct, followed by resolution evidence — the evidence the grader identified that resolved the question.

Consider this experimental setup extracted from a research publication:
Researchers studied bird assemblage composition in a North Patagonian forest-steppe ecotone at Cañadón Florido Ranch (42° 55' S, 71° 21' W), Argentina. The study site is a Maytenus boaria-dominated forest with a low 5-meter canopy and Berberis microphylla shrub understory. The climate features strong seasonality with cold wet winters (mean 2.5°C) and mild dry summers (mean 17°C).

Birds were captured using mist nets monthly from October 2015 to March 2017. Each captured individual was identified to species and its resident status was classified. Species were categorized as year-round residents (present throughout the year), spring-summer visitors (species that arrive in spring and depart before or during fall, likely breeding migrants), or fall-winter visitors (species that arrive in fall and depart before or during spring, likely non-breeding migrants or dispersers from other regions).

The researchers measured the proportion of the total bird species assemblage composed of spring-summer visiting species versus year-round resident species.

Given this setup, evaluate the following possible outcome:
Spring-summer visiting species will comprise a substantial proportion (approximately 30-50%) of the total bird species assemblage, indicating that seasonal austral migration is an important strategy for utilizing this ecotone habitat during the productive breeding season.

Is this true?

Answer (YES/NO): NO